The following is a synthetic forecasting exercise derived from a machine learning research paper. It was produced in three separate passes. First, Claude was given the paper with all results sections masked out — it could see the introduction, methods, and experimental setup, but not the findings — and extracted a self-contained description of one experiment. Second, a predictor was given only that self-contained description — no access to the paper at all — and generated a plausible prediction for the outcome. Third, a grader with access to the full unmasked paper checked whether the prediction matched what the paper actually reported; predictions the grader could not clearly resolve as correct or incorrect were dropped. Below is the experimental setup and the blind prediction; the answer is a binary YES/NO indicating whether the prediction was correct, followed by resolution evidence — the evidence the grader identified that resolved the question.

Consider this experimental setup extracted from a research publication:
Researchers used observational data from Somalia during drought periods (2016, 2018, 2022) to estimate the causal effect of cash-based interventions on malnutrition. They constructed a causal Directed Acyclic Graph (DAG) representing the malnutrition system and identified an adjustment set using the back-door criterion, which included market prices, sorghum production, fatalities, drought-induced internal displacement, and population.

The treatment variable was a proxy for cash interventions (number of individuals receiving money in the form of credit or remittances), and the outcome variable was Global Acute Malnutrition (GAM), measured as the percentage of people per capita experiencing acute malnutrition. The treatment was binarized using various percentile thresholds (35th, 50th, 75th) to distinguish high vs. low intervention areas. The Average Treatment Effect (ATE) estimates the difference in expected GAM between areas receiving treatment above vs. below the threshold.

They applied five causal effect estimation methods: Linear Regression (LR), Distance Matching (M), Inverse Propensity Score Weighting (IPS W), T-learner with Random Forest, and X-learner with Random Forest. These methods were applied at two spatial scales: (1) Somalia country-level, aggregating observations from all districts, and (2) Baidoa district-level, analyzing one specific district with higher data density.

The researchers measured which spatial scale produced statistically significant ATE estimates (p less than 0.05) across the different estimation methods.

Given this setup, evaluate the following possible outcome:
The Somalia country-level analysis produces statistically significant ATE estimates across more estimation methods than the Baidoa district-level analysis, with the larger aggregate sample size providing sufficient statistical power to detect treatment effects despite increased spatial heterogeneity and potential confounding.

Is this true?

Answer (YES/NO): NO